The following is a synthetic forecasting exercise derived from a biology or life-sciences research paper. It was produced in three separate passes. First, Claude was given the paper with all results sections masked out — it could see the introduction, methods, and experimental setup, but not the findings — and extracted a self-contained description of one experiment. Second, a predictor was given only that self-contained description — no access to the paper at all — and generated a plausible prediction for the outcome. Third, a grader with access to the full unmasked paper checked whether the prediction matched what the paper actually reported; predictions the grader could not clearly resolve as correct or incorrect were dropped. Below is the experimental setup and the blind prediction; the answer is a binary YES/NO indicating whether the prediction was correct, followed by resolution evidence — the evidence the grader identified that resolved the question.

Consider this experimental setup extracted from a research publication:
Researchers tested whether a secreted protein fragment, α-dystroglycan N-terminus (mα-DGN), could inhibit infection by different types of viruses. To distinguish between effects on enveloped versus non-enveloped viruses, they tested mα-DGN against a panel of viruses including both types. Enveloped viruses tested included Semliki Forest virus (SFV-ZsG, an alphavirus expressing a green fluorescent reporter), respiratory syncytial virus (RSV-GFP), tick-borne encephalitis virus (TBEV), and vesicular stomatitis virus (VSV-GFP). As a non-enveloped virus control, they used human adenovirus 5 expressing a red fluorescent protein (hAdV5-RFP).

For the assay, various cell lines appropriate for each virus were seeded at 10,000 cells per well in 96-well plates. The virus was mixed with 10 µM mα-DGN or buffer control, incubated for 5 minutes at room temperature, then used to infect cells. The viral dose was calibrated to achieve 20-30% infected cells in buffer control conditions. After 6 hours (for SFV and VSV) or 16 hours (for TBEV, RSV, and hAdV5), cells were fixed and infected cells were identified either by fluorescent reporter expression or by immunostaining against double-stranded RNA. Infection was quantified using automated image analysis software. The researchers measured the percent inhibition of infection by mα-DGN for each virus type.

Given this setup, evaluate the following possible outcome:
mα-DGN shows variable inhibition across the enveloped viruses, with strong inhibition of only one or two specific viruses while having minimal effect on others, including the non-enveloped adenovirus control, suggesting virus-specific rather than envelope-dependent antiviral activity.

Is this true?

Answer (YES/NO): NO